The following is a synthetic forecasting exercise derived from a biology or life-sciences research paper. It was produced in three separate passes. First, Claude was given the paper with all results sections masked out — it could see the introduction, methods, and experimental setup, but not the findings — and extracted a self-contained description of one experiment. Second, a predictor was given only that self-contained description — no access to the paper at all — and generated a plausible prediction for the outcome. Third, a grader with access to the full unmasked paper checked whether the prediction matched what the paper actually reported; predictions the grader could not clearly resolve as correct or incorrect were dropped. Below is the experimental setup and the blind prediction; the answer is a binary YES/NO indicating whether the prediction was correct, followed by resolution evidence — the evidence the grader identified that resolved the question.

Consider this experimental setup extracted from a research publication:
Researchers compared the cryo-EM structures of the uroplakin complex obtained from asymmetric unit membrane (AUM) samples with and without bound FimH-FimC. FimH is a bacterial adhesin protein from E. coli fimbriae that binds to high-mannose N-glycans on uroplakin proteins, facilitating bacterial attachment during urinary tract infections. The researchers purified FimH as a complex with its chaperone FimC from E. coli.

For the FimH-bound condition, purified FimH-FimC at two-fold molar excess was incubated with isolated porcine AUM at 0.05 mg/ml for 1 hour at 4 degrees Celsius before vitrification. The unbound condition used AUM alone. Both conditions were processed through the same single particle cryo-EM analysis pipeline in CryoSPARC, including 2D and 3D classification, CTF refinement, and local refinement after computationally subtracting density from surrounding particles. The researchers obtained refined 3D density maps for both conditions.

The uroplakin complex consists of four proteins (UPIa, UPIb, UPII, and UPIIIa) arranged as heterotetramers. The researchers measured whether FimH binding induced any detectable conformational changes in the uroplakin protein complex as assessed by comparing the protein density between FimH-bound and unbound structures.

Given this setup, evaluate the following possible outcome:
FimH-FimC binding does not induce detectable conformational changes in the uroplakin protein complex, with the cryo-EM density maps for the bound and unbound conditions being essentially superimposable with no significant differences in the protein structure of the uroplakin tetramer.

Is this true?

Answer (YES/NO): YES